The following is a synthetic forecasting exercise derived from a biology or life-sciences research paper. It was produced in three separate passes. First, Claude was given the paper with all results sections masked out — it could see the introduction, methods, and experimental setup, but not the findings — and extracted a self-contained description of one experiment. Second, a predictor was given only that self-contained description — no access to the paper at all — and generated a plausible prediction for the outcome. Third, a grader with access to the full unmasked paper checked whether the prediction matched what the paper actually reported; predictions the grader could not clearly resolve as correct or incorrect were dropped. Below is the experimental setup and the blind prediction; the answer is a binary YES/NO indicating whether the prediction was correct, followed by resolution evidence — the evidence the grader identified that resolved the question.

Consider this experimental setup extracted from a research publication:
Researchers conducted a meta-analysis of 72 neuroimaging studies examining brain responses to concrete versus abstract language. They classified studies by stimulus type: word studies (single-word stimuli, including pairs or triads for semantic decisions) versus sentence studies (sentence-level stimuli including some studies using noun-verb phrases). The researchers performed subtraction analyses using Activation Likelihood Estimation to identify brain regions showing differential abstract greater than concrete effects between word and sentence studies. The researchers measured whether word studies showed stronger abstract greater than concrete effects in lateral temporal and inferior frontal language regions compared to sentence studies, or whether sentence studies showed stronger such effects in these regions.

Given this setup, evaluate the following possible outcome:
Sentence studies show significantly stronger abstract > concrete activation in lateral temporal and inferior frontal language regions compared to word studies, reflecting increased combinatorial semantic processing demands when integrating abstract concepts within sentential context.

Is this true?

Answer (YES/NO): NO